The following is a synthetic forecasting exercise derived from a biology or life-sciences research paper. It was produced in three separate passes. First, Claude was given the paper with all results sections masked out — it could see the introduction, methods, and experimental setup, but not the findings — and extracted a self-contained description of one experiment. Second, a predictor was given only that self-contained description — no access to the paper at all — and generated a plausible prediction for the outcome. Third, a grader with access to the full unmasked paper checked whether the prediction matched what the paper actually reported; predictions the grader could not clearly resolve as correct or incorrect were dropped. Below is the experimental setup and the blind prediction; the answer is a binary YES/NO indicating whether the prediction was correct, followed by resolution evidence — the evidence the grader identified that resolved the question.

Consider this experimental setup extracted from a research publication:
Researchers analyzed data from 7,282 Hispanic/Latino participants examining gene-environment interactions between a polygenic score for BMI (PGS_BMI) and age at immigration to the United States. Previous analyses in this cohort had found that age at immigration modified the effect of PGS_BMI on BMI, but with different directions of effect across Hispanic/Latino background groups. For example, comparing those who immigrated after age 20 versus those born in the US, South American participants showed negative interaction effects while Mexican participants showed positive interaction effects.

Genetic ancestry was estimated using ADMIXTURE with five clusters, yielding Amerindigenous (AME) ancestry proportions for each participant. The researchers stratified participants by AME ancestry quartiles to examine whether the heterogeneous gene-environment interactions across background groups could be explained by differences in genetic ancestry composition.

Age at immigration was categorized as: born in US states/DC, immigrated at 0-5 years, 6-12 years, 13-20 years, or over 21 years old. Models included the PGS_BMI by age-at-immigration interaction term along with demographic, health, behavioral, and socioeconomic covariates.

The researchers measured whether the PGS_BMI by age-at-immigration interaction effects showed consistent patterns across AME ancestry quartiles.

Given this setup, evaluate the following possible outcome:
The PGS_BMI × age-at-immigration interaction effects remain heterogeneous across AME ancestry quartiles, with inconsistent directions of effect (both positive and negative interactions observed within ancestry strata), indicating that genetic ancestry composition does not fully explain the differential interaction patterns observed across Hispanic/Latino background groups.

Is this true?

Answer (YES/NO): YES